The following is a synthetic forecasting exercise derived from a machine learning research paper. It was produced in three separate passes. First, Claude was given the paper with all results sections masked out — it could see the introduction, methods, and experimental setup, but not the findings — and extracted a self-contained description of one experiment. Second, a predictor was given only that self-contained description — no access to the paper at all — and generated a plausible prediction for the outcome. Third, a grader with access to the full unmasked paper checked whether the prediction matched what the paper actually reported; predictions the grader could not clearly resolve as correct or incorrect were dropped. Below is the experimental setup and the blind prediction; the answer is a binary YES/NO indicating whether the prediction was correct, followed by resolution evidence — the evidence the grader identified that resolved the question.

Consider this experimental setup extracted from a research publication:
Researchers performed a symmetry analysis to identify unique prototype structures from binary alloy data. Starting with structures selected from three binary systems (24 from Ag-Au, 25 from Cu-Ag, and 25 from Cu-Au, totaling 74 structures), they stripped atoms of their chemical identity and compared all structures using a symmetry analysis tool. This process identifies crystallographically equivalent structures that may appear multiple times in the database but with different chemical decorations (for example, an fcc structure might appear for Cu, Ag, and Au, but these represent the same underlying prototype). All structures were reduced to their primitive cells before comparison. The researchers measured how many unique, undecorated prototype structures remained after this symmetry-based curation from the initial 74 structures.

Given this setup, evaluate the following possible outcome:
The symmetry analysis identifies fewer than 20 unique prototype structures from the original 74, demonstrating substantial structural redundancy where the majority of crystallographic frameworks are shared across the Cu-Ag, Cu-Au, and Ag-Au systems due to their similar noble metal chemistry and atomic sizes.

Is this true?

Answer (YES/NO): NO